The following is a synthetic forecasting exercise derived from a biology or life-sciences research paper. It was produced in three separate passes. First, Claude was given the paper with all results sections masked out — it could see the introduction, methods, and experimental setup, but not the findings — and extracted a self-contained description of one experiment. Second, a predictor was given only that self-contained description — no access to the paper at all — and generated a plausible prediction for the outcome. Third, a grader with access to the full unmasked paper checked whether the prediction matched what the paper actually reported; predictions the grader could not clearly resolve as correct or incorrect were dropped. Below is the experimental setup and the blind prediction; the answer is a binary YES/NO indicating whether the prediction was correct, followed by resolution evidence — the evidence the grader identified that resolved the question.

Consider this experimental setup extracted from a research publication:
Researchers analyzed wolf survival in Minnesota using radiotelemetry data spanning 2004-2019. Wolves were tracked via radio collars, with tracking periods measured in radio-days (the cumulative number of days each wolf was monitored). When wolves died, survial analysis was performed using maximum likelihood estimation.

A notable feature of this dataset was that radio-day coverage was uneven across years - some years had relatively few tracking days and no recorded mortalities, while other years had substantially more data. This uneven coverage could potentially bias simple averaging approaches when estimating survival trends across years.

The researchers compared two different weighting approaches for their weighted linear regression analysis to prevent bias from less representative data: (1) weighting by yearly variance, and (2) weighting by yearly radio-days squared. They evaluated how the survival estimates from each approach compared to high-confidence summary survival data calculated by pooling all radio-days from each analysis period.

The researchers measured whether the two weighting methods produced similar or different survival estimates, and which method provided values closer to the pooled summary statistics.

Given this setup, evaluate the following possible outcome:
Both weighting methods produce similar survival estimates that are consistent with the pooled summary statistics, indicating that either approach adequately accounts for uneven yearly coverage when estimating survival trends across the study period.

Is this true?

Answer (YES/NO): NO